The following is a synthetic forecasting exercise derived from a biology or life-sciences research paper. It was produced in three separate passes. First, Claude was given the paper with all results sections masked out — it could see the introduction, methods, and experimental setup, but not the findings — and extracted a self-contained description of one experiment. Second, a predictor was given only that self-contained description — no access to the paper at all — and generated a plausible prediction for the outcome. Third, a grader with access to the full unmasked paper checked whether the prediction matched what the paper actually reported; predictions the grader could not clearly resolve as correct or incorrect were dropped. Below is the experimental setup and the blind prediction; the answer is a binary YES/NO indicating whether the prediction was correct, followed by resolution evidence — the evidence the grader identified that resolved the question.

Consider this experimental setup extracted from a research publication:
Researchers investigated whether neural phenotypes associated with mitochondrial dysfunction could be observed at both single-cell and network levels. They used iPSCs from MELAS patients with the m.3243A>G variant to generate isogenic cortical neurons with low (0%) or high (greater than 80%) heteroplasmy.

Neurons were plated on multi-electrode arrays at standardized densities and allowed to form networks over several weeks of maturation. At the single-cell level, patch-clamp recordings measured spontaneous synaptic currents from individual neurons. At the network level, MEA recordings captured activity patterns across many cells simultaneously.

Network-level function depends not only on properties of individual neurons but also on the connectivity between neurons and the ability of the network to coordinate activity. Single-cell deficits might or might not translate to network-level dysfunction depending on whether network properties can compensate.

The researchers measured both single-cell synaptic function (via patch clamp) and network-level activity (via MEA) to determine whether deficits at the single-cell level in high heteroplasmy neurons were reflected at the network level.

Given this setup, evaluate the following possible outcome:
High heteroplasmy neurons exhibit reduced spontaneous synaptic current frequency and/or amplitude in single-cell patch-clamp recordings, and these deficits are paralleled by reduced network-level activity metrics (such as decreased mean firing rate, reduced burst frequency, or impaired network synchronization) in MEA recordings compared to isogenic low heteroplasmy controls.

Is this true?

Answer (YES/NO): YES